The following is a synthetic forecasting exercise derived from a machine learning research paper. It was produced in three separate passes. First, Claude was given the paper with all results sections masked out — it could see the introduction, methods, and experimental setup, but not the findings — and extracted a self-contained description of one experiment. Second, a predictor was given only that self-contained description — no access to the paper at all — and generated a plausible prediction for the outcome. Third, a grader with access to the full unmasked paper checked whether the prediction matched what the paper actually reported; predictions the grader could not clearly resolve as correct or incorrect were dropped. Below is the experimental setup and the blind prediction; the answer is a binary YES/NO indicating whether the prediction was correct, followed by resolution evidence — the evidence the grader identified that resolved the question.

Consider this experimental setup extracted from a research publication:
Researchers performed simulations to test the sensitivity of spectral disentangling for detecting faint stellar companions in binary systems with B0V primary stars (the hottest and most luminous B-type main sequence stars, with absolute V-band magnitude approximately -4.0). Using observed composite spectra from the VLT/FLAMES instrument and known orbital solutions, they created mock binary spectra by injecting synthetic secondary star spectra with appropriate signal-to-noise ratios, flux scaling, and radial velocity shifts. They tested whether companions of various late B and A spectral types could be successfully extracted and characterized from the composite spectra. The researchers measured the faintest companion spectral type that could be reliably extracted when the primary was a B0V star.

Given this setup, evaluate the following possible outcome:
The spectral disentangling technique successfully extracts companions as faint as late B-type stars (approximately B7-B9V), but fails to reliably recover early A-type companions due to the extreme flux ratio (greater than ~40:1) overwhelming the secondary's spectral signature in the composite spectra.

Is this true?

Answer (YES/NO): NO